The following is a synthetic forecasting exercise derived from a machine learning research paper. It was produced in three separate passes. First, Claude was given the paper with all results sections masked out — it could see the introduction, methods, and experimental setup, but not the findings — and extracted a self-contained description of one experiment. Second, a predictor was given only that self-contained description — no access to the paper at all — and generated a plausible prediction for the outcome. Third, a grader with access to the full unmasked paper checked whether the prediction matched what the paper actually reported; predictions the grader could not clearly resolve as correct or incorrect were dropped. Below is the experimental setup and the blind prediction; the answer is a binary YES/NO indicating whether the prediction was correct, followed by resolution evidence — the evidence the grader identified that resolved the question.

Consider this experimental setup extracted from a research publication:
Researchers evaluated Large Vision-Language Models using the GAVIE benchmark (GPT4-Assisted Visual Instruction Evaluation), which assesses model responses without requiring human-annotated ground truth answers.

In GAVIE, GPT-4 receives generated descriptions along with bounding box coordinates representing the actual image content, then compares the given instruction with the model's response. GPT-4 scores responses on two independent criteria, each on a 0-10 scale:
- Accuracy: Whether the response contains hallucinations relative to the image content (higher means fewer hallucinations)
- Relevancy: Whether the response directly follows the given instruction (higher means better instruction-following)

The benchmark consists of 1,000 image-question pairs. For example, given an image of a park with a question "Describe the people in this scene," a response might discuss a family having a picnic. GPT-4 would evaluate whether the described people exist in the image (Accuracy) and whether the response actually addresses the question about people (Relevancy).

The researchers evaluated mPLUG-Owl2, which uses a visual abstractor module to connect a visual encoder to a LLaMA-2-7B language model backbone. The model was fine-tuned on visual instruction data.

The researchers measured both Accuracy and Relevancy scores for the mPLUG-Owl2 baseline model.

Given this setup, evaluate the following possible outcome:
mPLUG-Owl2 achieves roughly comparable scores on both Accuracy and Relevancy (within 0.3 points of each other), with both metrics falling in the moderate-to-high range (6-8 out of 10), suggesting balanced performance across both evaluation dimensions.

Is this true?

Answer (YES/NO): NO